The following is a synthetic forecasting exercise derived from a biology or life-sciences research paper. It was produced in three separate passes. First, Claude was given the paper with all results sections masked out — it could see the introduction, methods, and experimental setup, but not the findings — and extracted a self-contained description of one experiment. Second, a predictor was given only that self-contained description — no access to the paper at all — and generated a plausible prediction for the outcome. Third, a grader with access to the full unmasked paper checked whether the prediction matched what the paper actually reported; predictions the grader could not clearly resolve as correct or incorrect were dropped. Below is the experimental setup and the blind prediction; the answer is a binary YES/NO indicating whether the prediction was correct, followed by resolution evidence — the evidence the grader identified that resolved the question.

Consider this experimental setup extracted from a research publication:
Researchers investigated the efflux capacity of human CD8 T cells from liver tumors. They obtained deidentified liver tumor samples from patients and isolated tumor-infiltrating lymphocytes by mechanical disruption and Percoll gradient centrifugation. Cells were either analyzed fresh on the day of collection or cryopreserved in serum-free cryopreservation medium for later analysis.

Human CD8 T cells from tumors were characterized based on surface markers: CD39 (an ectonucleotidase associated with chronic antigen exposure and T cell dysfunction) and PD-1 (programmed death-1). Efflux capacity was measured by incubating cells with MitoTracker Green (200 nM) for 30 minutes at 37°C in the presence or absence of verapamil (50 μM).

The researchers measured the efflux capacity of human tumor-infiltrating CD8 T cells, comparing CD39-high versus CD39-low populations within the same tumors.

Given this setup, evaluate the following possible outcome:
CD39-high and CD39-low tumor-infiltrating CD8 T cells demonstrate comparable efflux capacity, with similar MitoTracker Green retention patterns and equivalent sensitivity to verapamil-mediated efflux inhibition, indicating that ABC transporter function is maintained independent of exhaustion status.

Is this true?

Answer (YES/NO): NO